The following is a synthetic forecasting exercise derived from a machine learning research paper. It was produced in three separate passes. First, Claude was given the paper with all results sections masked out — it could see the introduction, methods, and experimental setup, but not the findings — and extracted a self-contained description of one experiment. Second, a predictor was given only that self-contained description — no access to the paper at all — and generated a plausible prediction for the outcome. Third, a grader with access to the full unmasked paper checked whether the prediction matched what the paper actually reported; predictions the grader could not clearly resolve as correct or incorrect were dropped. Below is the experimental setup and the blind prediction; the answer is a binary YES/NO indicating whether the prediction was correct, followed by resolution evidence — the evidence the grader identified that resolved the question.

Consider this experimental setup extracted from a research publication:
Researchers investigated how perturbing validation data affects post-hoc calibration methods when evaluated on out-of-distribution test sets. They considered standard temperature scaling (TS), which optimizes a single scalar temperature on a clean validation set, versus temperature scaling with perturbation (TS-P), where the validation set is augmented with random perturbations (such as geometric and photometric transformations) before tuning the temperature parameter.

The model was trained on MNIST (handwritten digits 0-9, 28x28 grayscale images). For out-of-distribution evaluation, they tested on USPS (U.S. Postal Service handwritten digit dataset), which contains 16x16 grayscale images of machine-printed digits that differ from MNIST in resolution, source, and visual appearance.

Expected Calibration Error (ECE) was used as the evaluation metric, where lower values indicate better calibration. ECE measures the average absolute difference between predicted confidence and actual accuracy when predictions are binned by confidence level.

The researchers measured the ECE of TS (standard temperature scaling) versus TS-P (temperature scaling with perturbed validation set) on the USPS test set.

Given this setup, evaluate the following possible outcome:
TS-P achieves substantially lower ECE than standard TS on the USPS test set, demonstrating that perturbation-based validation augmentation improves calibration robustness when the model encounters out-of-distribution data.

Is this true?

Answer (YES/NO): YES